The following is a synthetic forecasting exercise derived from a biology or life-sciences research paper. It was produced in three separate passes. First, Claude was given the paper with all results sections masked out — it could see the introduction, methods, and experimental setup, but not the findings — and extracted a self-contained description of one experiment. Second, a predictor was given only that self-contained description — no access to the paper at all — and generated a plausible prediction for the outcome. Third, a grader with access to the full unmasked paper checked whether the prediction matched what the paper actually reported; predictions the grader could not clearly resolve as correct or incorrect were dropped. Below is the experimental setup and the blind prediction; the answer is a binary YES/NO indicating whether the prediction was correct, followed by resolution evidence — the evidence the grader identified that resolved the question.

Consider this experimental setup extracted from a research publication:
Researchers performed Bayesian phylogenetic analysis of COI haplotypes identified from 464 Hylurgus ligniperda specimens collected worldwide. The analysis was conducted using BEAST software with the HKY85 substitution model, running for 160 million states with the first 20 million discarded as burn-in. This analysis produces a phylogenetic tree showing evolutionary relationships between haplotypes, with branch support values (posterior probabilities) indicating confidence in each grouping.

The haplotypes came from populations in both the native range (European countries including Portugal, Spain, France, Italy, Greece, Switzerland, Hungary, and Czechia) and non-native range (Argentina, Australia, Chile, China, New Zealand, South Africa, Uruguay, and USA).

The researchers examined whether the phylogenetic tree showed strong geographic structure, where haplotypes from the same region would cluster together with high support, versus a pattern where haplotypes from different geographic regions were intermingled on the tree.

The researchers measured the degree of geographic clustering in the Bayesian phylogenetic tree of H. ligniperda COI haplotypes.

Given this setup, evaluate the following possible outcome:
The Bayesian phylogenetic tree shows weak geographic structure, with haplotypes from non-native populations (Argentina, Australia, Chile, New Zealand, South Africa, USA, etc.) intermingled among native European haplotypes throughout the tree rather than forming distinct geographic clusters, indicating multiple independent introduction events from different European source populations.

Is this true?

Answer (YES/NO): NO